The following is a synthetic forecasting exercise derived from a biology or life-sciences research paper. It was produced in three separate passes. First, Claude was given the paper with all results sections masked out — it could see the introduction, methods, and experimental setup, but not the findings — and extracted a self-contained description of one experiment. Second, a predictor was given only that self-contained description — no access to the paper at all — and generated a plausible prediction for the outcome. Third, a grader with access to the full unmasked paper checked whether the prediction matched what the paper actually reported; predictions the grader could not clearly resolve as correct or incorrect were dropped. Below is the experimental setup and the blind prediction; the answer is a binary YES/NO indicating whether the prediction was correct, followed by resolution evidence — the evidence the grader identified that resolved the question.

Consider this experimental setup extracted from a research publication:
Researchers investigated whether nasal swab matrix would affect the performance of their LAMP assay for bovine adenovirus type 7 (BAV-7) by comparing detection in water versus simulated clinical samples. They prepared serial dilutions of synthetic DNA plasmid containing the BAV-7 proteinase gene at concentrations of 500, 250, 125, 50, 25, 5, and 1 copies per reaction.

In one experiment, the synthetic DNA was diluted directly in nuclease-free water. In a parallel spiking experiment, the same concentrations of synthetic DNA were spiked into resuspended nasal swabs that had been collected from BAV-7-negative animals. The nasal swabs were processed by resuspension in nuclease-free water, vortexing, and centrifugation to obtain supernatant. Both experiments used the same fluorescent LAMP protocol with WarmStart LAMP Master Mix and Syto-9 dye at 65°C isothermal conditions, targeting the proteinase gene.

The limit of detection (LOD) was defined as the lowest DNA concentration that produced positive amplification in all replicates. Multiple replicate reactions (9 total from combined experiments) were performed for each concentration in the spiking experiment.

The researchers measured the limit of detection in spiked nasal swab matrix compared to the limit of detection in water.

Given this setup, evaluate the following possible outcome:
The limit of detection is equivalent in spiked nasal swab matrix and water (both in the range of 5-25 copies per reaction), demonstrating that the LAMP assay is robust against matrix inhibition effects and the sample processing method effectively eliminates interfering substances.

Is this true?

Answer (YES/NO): NO